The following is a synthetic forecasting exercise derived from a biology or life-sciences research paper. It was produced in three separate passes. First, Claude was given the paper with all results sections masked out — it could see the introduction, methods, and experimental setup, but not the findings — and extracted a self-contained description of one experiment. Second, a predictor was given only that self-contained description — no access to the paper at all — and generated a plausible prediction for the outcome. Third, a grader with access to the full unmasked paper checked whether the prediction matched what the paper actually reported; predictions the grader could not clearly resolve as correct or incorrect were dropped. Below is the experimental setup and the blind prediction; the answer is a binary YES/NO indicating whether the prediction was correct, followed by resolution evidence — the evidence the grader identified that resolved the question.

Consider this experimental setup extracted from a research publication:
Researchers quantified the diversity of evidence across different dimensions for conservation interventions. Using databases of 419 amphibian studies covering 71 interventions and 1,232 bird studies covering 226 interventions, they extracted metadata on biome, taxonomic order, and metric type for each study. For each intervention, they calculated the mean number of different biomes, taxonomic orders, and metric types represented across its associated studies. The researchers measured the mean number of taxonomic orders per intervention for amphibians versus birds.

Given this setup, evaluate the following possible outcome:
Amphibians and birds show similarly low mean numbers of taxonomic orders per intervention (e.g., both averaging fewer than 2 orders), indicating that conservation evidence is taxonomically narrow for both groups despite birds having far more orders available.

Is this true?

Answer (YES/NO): NO